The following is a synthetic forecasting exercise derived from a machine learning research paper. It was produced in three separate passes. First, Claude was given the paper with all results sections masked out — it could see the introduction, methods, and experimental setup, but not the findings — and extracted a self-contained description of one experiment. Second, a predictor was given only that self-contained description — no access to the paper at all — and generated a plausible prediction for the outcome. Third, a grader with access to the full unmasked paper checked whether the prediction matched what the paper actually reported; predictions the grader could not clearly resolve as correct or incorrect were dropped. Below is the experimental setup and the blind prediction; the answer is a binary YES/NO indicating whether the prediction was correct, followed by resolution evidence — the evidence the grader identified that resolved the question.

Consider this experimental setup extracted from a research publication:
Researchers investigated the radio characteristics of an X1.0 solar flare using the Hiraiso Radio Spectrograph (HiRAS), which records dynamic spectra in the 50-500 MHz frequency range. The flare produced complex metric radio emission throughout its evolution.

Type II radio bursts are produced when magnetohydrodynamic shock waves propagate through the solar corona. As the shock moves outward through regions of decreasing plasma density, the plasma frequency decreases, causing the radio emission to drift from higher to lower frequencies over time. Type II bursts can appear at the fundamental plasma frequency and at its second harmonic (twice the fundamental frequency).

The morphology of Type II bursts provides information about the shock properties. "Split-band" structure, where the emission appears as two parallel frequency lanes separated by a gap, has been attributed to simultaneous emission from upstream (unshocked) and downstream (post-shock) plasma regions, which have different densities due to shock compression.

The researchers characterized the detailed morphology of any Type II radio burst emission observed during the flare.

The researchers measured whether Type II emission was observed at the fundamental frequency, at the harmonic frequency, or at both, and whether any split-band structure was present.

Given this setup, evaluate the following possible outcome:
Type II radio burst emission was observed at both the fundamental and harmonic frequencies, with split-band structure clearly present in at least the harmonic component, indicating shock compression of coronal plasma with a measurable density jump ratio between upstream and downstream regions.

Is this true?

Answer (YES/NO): NO